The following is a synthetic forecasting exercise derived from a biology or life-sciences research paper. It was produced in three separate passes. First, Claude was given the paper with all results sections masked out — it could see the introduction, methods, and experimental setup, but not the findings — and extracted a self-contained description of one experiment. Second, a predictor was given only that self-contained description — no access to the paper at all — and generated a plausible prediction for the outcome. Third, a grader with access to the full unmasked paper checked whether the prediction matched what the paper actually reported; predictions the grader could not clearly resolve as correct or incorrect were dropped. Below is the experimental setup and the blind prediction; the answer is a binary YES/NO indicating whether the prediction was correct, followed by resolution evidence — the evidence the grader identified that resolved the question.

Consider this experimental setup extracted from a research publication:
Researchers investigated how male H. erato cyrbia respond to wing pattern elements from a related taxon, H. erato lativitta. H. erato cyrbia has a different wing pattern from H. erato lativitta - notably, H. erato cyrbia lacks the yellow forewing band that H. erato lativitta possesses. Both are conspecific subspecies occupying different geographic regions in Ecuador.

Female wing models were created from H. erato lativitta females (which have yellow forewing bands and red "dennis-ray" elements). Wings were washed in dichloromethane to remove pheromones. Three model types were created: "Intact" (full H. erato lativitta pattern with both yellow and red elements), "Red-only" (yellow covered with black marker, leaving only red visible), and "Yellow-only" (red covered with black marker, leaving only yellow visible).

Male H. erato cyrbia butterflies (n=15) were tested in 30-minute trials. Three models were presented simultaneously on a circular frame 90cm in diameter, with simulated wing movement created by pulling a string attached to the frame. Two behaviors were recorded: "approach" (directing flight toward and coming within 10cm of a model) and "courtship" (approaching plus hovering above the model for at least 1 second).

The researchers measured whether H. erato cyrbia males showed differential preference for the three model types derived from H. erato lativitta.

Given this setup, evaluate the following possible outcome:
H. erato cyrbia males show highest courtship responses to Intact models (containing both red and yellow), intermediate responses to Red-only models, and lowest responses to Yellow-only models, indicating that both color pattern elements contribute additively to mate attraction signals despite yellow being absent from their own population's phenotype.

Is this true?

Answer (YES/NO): NO